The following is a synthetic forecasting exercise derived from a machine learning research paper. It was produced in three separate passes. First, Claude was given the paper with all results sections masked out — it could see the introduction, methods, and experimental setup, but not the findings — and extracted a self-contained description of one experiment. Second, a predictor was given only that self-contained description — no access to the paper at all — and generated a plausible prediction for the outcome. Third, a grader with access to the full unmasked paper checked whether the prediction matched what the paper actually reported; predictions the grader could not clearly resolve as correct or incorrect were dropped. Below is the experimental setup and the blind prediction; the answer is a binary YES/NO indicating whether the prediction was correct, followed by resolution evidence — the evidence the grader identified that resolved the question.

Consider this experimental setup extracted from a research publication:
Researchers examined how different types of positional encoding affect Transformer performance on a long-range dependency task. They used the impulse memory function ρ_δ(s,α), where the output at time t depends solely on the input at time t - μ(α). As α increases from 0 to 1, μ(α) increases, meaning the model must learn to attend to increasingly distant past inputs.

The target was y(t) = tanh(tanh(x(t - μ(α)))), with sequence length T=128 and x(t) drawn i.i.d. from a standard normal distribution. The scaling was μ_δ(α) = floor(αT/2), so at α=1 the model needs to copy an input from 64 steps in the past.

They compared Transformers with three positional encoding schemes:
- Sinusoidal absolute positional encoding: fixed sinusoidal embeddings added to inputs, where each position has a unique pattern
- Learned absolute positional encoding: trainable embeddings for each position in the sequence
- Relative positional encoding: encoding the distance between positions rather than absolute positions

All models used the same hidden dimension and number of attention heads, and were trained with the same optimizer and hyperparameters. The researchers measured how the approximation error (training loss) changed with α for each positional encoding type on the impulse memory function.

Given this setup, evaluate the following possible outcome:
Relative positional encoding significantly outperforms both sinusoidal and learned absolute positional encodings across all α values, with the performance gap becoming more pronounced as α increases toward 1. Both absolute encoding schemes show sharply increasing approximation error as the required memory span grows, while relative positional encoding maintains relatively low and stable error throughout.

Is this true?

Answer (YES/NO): NO